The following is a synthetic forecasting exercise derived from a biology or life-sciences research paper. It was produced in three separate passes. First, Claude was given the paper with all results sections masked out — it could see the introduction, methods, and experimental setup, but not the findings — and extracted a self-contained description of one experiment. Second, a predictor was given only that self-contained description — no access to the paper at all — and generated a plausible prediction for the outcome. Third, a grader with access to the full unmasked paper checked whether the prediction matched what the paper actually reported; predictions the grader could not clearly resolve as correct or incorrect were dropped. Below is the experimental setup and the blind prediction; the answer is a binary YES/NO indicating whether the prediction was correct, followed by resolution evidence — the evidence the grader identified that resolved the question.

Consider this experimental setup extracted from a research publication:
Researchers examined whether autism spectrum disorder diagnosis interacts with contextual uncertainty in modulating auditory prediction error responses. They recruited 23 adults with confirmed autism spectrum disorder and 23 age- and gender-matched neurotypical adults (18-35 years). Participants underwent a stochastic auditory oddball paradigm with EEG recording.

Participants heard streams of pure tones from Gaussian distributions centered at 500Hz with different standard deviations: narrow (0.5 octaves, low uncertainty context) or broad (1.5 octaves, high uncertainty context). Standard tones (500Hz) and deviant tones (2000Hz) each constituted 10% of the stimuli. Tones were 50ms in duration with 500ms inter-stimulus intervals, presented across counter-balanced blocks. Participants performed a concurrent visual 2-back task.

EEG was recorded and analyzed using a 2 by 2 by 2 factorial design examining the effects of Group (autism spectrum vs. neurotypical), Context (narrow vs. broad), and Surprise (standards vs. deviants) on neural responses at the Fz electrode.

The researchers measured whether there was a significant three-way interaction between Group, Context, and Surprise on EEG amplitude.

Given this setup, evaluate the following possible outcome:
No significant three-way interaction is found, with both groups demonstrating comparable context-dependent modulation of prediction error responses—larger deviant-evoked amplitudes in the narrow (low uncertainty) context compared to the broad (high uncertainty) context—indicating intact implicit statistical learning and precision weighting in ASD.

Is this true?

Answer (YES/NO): YES